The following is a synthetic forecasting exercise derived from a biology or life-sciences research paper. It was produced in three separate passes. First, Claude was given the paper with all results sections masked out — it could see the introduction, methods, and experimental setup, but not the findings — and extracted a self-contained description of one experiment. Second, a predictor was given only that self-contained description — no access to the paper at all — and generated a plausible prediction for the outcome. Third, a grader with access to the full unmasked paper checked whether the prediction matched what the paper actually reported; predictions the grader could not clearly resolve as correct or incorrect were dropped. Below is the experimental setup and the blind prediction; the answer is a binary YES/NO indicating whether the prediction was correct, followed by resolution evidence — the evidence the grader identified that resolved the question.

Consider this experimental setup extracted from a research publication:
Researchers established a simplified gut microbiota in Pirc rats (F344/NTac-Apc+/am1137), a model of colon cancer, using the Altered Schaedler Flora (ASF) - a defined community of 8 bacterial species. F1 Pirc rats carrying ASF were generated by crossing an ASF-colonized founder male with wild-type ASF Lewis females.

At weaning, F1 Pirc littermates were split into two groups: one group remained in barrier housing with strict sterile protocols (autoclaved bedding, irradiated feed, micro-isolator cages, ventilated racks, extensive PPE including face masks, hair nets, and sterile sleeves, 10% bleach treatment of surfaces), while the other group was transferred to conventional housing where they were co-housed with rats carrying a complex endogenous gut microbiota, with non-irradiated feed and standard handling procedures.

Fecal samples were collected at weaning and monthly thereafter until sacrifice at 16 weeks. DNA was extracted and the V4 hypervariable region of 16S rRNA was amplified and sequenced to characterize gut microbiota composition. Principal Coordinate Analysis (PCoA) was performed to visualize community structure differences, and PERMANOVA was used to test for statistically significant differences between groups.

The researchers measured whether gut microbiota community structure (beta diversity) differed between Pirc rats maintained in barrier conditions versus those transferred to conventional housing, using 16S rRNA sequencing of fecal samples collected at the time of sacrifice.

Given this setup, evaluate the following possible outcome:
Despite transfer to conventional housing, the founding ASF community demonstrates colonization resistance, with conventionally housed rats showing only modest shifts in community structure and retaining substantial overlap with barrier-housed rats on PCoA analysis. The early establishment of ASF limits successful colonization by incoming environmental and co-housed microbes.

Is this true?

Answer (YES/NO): NO